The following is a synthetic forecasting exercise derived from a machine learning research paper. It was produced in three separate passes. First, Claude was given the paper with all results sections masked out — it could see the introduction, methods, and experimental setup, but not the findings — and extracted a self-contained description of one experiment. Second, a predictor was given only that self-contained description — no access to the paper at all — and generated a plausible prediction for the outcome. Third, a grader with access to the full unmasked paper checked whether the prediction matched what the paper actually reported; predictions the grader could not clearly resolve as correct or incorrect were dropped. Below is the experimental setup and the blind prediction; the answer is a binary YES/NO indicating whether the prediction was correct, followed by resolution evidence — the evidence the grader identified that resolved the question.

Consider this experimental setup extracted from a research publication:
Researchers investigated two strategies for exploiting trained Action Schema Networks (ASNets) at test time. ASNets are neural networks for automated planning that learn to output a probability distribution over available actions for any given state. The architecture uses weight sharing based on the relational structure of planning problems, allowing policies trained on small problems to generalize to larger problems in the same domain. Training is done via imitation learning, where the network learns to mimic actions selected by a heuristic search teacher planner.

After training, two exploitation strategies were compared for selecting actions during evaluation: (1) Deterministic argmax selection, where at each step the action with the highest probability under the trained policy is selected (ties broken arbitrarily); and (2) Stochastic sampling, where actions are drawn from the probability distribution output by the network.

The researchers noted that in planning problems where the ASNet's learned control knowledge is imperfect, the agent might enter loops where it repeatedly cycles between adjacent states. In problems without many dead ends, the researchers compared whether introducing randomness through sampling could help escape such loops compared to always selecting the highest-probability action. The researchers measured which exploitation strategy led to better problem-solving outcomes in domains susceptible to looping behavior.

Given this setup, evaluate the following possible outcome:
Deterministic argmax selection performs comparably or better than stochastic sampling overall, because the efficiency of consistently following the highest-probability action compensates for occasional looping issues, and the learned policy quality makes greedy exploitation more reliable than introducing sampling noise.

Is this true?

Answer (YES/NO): YES